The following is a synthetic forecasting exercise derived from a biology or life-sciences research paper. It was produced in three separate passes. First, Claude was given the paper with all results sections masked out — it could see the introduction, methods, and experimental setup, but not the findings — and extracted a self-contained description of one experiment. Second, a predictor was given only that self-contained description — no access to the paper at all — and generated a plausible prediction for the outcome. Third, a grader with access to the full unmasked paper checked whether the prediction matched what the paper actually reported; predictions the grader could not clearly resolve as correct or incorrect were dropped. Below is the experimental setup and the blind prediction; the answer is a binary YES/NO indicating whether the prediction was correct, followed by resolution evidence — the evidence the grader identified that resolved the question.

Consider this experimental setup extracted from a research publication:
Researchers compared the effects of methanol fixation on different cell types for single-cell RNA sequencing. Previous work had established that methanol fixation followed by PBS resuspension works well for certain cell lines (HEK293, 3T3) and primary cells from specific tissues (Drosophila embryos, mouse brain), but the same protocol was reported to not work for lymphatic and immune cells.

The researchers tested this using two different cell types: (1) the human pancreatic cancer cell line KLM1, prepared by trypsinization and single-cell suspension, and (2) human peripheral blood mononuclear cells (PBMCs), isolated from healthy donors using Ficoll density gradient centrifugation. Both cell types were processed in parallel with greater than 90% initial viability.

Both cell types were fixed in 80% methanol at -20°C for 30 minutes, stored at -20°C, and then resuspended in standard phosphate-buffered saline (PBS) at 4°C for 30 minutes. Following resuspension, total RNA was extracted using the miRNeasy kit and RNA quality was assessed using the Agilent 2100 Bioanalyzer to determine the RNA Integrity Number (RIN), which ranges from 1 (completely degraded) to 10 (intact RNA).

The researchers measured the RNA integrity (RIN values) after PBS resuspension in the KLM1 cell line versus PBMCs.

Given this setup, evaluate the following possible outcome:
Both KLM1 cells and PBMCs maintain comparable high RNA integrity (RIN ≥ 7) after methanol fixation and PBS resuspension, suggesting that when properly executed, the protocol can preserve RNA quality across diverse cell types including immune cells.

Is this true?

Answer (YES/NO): NO